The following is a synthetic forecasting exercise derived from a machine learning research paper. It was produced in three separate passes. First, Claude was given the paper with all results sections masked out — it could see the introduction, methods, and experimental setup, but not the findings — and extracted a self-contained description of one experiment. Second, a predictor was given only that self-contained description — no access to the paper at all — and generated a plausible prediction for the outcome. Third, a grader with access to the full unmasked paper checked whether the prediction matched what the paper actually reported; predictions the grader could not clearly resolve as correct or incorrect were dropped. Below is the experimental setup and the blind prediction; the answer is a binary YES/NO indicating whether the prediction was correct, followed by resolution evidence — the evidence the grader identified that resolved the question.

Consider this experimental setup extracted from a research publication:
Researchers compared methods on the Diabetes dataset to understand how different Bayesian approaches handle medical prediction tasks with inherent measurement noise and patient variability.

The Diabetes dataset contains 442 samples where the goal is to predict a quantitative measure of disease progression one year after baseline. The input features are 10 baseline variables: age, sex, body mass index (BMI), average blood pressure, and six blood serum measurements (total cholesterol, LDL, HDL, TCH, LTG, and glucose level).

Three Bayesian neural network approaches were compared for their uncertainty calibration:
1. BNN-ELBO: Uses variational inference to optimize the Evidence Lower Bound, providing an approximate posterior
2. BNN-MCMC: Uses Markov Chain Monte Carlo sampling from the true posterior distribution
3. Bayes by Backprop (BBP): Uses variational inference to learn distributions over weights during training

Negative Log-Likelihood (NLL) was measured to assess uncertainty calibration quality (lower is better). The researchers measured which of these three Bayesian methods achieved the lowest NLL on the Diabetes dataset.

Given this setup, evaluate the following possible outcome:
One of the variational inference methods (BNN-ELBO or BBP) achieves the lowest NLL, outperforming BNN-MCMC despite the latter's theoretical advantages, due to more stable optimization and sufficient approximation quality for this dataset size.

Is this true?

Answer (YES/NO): NO